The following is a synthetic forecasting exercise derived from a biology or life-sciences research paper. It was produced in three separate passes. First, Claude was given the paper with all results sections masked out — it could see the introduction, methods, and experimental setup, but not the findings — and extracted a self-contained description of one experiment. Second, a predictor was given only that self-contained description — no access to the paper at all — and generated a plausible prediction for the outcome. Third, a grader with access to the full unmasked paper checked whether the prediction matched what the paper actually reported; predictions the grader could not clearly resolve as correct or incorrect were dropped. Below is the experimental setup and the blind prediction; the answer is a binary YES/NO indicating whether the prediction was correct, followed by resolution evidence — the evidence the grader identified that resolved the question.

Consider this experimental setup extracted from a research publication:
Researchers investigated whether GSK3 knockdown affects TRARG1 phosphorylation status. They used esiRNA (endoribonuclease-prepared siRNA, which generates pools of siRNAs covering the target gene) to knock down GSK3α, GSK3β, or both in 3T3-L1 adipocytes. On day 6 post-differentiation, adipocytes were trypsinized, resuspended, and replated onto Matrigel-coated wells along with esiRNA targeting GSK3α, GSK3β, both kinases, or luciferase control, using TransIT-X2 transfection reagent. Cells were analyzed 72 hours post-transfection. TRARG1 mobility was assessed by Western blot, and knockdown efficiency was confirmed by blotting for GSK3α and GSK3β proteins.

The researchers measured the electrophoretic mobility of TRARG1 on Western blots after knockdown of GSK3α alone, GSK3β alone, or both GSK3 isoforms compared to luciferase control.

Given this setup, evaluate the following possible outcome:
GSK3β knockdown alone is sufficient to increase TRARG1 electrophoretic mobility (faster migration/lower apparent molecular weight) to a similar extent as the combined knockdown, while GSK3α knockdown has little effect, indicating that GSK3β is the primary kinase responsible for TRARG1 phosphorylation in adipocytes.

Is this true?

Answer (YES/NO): YES